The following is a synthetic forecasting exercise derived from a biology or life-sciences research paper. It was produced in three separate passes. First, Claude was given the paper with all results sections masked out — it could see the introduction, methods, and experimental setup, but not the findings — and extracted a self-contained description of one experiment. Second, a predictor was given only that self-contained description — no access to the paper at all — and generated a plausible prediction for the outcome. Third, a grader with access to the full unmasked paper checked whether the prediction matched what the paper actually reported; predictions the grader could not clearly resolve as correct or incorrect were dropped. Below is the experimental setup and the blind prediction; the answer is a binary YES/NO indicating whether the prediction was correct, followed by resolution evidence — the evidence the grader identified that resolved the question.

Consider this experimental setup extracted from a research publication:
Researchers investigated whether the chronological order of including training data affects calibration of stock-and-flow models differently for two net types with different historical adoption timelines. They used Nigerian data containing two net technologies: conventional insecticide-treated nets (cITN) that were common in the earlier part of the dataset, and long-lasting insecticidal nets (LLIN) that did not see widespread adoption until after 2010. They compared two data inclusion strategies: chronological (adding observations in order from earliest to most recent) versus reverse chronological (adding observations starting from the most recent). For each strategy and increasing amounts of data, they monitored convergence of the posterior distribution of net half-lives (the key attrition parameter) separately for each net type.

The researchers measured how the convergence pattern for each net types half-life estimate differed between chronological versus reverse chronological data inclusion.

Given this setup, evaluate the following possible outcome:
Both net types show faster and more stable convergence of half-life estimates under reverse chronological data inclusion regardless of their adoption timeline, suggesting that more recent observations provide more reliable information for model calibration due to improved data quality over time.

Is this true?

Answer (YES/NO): NO